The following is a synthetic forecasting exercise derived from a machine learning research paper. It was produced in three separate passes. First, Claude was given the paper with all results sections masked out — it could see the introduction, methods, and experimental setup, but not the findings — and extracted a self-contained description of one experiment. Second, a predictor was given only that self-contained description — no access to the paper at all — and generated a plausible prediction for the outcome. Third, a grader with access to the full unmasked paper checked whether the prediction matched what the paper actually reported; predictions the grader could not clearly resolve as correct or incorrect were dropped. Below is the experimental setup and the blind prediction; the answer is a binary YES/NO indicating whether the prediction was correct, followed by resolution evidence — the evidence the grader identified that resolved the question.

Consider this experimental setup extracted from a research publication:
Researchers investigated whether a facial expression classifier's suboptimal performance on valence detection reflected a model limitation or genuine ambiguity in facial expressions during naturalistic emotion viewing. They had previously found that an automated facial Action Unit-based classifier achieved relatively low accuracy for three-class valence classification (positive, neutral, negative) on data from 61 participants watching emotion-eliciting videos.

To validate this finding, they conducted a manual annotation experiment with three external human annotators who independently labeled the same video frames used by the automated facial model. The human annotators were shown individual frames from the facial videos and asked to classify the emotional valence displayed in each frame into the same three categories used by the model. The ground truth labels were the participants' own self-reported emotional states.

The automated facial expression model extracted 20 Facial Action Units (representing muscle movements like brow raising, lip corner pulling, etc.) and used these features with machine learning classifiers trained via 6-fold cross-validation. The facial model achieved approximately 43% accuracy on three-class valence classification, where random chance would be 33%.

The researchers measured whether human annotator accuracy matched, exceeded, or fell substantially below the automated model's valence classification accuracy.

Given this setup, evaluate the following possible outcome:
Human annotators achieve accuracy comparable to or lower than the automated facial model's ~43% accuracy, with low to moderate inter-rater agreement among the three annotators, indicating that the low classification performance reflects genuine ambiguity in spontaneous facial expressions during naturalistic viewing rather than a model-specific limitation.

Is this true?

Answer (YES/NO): YES